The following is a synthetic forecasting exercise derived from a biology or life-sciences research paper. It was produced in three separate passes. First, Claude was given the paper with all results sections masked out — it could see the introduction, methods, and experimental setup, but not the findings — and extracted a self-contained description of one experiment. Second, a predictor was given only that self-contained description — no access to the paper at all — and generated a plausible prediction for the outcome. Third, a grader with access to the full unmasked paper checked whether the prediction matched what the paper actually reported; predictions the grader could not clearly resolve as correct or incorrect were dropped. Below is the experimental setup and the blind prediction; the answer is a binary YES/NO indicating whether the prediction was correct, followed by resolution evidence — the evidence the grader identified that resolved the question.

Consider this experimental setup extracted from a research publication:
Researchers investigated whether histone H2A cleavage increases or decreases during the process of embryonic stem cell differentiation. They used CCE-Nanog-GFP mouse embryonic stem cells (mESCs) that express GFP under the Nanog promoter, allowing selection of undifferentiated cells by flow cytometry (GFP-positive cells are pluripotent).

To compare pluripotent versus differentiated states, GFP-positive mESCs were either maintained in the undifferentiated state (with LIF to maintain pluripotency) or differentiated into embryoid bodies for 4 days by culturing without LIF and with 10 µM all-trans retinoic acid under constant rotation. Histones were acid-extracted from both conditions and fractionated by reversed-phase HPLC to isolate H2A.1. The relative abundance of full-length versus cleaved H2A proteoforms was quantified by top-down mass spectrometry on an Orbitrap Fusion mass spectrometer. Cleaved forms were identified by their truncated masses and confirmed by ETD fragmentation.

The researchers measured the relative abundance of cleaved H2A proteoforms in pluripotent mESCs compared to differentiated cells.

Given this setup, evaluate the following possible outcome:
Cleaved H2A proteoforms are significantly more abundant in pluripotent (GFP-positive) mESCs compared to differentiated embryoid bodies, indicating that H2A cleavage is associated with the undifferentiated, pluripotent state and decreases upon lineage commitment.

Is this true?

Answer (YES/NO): NO